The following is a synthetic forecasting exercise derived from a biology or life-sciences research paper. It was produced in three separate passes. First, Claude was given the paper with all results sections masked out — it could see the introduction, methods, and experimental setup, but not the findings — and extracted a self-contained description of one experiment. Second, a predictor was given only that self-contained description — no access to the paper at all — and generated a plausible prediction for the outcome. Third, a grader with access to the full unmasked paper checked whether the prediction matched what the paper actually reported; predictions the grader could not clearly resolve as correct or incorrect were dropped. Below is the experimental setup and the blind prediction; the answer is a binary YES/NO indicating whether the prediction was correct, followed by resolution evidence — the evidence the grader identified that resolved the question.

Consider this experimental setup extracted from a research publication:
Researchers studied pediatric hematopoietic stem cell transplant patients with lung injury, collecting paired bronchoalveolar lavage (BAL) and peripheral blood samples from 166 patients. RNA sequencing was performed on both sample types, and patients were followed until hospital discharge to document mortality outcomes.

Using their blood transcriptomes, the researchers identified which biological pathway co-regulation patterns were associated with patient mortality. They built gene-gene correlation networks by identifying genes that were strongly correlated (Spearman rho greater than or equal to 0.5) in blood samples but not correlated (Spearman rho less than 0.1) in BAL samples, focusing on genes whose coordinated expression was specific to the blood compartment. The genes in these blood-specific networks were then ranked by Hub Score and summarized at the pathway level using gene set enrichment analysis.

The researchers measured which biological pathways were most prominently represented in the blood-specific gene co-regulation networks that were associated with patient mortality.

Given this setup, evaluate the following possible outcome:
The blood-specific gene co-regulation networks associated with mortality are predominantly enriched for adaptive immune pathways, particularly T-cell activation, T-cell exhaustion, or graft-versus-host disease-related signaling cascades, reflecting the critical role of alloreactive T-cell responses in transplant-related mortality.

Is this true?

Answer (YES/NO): NO